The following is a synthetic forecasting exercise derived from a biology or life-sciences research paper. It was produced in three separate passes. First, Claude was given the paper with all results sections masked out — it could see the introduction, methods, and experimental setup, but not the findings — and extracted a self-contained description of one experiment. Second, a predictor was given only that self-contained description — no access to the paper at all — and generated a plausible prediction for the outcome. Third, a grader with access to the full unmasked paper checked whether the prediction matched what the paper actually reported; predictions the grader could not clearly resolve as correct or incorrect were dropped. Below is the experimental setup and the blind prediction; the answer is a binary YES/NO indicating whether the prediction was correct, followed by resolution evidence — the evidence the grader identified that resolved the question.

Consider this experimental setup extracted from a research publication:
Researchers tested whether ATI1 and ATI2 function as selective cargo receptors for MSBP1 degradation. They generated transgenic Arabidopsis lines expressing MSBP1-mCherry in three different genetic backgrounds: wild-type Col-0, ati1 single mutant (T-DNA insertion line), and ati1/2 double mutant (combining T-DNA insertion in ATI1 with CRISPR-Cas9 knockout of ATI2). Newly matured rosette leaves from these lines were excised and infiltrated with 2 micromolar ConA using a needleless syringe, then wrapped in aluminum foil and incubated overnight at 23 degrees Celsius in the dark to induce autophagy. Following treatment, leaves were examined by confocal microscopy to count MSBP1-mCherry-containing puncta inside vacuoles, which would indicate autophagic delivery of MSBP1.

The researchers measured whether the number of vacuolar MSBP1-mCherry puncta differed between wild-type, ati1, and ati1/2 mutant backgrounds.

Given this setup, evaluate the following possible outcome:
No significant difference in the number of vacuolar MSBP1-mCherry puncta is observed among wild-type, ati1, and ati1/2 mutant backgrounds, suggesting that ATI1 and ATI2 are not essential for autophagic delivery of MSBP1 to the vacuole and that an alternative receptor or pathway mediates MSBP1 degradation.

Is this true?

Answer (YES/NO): NO